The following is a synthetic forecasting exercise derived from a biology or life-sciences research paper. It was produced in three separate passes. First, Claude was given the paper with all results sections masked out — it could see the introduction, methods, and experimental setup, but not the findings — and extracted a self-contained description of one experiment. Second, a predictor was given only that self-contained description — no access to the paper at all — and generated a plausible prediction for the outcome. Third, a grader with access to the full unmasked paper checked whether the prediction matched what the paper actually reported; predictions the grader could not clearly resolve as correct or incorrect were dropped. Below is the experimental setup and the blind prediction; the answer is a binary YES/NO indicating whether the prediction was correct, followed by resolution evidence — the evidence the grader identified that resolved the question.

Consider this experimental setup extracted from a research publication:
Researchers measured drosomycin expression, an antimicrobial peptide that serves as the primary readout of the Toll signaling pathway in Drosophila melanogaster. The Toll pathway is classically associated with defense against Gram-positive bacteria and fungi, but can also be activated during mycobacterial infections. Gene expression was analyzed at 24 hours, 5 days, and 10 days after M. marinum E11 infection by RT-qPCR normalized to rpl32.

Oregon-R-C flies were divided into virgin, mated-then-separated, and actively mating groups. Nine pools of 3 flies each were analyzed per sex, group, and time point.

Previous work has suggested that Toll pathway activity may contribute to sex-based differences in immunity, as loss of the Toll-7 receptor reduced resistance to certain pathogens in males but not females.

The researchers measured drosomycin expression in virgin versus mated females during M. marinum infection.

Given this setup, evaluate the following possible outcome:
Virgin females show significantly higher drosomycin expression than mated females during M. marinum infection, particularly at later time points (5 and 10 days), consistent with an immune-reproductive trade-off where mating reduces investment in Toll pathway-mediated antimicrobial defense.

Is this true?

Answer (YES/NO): NO